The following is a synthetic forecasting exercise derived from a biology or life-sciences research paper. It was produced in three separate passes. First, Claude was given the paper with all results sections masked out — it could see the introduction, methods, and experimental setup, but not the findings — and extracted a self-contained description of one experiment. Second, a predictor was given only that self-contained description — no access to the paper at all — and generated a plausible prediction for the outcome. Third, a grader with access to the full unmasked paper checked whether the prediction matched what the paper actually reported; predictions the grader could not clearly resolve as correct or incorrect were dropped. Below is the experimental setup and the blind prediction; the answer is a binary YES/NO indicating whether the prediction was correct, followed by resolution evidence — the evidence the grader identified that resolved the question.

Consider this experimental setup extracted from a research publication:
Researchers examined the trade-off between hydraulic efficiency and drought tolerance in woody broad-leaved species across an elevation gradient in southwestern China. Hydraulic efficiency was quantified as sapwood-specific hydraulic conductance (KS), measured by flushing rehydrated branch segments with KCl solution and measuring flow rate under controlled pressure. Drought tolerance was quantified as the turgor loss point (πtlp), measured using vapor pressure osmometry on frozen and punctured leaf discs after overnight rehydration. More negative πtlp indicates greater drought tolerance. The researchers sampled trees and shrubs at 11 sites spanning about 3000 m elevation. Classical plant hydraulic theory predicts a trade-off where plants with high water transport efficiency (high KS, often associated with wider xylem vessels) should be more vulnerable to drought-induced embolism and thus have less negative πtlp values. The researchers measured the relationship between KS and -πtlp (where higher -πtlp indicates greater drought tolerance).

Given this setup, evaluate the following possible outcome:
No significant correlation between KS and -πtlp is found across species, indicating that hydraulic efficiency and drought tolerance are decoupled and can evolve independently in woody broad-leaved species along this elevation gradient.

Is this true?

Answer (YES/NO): YES